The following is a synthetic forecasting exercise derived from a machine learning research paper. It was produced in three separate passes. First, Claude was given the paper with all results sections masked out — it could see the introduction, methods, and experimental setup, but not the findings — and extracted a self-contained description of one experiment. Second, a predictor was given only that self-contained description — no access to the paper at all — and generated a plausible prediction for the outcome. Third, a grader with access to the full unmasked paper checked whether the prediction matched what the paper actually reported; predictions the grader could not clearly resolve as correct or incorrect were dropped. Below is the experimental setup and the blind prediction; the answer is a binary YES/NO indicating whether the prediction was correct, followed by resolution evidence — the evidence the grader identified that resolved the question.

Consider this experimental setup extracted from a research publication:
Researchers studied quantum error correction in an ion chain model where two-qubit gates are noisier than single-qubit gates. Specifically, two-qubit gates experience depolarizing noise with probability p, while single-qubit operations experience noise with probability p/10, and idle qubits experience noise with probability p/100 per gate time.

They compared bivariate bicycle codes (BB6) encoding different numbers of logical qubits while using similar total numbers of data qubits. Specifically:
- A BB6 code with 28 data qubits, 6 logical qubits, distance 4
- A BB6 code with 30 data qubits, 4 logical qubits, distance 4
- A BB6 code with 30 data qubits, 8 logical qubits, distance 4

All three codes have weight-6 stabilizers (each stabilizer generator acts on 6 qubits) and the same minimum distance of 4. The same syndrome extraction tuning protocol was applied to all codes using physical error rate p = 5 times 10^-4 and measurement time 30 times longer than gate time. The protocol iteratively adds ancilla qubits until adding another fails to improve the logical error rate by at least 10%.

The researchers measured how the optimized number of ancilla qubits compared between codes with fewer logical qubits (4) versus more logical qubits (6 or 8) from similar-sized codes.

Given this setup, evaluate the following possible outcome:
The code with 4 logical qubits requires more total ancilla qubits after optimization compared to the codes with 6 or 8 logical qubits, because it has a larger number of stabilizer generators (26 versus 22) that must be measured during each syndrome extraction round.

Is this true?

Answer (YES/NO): NO